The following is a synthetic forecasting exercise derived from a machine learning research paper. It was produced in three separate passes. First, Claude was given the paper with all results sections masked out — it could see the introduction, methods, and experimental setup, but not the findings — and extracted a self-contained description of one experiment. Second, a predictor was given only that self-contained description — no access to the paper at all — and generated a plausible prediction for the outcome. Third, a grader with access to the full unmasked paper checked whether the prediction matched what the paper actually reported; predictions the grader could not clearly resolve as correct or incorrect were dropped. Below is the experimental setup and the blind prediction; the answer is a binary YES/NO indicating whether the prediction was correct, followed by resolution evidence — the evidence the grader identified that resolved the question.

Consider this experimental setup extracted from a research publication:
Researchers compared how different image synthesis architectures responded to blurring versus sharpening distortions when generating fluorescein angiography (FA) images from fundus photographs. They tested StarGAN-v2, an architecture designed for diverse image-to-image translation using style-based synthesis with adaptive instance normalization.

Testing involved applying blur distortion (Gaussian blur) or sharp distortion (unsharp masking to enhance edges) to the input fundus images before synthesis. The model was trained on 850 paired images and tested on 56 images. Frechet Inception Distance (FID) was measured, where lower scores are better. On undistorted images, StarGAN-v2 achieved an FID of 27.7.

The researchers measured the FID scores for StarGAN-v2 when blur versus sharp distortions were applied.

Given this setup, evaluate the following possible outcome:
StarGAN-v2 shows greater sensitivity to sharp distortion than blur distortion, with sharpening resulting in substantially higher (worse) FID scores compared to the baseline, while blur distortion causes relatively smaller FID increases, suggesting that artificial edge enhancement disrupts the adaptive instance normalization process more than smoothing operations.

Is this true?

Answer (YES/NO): NO